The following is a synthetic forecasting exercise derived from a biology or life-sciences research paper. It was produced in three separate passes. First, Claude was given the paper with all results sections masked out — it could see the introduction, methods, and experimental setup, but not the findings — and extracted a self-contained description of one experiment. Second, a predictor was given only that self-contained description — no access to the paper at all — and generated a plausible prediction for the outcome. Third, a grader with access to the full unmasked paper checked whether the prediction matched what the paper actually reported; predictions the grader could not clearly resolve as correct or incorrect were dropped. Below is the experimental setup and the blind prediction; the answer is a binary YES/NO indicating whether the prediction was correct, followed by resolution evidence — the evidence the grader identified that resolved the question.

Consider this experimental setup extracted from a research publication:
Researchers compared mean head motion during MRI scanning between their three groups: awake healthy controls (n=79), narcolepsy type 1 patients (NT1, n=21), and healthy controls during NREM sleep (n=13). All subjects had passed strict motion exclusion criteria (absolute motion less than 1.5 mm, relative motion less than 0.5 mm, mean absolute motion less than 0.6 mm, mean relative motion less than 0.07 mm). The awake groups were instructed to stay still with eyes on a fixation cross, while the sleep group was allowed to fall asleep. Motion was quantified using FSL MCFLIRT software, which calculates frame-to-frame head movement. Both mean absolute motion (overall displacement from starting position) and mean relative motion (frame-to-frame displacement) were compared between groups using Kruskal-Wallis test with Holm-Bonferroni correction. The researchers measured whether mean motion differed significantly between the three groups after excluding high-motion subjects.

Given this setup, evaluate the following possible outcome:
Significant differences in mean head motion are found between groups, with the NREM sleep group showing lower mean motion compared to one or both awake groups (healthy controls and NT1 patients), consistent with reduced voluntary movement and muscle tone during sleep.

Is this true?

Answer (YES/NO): NO